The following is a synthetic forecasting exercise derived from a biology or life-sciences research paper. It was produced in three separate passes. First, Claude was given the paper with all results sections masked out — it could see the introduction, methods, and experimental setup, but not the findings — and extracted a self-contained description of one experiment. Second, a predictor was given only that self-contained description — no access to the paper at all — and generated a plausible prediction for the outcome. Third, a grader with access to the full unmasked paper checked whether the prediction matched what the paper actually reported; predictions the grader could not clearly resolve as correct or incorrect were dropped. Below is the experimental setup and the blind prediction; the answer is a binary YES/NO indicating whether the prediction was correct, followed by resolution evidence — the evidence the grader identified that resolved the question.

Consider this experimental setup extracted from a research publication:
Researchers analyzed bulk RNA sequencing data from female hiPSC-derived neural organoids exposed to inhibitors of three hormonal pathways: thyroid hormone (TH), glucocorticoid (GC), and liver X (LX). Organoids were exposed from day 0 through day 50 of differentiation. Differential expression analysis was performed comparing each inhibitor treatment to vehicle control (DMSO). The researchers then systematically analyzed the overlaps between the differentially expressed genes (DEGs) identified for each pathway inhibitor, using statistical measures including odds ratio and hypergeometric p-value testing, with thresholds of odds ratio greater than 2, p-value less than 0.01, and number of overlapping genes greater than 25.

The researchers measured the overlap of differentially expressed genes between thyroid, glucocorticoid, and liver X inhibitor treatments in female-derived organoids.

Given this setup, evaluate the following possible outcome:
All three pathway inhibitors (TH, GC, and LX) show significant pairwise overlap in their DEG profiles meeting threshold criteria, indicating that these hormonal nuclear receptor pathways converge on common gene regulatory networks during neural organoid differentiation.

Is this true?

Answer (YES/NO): YES